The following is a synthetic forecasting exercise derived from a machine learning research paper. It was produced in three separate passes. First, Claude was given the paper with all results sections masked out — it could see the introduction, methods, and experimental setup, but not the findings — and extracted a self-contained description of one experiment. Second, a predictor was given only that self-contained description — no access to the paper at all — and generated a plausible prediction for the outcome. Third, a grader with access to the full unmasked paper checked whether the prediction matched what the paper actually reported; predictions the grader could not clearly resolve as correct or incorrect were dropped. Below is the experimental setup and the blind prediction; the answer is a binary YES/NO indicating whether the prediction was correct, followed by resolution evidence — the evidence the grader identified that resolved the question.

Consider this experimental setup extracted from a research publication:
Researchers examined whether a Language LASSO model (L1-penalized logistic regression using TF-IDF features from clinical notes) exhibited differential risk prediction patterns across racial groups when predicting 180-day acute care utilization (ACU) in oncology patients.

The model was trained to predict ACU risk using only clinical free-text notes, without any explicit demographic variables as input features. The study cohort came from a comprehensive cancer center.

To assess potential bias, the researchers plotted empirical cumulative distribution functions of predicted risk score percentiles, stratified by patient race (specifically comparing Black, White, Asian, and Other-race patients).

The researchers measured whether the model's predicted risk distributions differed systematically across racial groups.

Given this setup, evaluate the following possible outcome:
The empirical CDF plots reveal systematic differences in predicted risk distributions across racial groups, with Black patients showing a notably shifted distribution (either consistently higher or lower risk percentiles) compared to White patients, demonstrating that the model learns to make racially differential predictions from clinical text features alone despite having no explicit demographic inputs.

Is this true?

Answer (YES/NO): YES